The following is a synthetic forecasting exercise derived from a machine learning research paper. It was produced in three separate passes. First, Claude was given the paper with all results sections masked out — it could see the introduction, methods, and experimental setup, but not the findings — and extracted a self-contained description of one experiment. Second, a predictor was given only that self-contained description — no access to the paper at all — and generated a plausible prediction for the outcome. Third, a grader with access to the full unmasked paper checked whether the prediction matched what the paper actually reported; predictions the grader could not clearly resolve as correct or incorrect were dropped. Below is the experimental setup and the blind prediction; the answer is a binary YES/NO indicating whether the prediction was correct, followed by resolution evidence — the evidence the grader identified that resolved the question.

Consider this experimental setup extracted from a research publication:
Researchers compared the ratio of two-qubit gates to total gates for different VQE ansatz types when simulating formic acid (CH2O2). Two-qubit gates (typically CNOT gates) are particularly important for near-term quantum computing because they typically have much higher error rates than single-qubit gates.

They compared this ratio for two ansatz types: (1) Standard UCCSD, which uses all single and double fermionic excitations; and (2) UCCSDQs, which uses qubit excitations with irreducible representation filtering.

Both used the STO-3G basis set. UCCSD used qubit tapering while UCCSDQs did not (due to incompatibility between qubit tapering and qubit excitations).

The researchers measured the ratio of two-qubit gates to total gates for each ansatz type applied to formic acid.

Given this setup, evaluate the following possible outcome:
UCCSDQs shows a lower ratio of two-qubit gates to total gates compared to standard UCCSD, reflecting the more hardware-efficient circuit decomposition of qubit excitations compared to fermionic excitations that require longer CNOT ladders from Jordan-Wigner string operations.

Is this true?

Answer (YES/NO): YES